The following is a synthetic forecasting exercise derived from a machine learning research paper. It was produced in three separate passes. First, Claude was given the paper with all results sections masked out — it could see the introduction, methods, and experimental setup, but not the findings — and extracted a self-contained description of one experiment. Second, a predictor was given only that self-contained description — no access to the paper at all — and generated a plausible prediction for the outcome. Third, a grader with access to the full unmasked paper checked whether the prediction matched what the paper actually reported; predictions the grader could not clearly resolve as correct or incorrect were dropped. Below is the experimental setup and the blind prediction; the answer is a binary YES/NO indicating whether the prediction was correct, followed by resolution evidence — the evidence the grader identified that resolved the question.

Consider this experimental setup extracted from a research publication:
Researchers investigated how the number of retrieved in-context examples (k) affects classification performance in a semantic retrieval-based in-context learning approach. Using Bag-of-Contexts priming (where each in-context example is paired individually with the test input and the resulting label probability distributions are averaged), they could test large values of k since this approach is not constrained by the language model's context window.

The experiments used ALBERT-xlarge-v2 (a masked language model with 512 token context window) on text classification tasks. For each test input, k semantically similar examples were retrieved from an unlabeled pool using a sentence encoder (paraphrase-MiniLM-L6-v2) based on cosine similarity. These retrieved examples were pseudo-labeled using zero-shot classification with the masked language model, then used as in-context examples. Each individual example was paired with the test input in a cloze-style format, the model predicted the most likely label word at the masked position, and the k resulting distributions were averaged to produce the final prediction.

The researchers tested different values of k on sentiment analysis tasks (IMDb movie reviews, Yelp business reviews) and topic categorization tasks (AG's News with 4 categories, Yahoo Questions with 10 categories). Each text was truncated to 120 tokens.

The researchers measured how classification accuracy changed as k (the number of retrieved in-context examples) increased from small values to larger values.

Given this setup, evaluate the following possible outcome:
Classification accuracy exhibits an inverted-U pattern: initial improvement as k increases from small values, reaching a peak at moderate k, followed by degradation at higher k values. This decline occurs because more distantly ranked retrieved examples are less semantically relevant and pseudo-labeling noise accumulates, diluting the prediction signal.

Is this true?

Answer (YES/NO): NO